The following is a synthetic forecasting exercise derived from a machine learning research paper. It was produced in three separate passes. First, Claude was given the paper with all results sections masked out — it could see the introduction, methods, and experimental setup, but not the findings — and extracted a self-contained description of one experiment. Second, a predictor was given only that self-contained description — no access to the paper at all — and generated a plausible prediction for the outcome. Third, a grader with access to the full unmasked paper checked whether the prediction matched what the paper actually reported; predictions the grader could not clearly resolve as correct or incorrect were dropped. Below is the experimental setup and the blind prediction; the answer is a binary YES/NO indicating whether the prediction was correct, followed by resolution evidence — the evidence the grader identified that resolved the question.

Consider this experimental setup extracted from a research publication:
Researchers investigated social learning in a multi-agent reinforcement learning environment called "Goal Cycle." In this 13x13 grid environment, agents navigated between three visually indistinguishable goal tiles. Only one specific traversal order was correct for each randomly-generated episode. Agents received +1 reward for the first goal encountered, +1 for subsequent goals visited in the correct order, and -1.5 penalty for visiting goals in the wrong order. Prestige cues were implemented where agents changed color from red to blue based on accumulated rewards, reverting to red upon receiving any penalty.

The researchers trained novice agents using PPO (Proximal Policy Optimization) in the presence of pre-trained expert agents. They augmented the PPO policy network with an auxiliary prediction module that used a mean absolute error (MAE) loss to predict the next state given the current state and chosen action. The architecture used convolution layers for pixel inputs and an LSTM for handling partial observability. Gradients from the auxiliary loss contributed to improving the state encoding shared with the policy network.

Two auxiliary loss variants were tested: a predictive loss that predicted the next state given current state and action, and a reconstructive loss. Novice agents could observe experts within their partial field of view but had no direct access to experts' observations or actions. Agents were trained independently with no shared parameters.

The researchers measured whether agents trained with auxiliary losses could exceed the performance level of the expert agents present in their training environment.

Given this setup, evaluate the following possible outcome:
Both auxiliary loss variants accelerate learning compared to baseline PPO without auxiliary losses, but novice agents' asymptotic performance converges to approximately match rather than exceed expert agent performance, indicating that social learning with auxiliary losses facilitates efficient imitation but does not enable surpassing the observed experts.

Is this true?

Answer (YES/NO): NO